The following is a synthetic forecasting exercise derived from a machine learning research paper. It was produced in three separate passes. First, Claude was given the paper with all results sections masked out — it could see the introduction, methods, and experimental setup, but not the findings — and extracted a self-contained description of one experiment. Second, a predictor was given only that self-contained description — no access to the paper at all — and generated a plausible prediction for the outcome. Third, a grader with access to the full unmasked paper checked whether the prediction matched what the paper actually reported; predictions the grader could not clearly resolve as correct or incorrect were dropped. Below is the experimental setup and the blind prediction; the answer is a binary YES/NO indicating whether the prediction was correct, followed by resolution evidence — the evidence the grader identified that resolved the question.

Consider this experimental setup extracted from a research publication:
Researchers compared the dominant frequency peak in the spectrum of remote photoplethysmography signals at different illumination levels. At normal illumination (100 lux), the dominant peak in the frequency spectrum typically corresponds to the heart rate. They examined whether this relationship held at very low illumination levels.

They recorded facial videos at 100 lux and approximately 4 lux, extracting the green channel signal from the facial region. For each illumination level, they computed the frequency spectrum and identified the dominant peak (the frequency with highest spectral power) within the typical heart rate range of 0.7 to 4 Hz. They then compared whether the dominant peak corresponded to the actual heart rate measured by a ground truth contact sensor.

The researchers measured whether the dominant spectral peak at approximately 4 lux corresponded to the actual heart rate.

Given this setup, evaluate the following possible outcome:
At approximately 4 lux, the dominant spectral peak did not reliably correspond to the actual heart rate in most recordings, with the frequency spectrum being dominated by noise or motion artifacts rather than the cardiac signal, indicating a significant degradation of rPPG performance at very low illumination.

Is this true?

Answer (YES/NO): YES